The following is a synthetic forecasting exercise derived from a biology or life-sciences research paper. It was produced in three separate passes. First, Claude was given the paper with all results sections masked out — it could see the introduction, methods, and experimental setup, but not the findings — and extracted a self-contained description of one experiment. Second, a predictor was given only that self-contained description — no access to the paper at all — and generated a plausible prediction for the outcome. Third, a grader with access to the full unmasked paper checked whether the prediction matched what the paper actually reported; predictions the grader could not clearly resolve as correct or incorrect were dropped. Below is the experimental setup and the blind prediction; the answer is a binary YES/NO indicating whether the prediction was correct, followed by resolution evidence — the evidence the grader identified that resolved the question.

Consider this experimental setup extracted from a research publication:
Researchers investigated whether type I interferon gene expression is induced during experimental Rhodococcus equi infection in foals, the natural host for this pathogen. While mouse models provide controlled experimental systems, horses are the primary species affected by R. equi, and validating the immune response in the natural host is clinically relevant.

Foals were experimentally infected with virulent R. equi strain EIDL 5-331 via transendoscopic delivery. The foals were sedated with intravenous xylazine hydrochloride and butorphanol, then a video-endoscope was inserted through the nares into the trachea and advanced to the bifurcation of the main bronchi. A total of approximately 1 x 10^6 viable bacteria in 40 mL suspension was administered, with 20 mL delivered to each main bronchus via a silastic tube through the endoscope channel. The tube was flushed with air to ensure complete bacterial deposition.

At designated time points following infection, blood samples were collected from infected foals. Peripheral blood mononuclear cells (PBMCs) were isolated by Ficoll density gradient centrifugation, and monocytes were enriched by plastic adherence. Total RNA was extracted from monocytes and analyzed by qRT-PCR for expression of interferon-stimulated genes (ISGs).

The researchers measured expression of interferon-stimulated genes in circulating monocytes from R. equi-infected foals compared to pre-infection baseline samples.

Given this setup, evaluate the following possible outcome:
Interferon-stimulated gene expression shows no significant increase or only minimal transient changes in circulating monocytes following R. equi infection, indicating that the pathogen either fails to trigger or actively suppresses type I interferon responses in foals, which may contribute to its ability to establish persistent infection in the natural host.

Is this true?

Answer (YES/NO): NO